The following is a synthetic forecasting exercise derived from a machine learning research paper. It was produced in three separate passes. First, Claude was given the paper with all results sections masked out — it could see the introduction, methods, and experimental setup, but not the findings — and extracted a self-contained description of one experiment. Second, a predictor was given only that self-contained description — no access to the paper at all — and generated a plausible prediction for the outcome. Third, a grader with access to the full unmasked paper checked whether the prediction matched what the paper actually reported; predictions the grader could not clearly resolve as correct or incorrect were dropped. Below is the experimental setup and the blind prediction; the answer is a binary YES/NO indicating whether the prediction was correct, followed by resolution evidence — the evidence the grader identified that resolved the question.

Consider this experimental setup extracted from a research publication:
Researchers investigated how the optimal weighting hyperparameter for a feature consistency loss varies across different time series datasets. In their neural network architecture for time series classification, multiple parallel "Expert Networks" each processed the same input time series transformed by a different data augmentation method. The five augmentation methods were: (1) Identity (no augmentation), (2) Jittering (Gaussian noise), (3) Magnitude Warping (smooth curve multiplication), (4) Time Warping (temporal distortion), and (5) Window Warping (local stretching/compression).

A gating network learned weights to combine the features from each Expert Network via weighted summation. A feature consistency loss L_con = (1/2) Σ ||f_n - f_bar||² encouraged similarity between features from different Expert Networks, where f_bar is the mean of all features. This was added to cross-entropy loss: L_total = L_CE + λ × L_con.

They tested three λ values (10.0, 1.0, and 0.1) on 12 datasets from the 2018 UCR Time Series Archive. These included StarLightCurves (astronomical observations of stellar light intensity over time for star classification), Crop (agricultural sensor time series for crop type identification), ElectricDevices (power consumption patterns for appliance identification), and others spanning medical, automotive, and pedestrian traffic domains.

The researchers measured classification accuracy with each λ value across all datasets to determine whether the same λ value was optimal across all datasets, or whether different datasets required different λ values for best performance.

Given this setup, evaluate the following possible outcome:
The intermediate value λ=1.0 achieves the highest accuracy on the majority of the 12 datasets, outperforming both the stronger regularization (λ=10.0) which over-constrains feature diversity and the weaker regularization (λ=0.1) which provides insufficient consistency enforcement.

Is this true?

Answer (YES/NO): YES